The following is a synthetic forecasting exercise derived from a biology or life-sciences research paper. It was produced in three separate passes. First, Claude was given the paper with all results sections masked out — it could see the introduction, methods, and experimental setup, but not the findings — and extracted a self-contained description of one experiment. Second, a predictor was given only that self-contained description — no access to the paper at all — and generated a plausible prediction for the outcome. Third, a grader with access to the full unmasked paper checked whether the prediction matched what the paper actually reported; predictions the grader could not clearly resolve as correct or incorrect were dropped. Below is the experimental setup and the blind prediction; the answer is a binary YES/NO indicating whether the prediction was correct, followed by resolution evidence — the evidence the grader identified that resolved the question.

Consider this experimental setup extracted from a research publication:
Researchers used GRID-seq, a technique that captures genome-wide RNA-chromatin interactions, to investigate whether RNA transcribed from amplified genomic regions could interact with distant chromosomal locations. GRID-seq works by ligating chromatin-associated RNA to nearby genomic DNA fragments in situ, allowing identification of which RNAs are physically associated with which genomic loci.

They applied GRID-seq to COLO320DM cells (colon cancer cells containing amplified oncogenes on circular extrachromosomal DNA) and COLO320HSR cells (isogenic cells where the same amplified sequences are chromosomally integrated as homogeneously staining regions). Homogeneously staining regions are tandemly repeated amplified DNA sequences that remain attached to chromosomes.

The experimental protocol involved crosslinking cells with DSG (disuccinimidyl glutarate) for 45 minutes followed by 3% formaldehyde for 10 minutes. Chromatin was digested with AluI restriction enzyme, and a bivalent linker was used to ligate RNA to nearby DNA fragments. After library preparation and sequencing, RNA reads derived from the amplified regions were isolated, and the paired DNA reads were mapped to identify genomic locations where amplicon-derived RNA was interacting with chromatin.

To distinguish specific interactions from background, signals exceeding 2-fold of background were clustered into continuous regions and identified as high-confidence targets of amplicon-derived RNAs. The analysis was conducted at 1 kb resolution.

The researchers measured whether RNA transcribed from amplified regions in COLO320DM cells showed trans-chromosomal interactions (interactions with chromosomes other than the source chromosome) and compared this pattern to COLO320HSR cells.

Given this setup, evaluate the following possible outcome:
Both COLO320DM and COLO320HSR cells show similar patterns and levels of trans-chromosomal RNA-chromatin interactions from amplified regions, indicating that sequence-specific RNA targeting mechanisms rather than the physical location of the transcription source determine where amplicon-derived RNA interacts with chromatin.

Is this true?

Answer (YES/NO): NO